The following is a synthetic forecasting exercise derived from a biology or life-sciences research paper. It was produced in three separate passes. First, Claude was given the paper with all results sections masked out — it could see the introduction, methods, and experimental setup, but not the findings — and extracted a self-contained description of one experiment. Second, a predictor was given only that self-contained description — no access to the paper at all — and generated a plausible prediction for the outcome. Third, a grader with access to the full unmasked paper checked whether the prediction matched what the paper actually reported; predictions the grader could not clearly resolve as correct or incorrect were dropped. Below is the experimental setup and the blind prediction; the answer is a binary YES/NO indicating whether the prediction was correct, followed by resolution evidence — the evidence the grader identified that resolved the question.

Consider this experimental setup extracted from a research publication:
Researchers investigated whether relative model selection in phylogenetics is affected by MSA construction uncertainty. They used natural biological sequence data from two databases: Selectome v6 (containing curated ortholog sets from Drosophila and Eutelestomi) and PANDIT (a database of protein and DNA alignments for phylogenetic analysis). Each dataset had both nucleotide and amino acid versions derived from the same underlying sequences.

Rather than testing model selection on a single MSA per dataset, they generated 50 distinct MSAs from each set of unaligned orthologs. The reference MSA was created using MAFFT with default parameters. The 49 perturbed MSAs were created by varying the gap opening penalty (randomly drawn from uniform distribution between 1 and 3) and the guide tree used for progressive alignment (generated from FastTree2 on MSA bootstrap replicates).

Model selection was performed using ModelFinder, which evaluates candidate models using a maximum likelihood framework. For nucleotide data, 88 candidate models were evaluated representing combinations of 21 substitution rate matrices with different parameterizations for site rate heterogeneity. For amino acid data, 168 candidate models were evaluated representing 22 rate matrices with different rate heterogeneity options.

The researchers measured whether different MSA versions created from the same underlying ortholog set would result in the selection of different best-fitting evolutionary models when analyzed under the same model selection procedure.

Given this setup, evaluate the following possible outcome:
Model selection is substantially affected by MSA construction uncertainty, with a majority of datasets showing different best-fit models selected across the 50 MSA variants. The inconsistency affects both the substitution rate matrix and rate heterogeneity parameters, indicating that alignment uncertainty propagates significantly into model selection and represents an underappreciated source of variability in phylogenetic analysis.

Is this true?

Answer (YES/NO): NO